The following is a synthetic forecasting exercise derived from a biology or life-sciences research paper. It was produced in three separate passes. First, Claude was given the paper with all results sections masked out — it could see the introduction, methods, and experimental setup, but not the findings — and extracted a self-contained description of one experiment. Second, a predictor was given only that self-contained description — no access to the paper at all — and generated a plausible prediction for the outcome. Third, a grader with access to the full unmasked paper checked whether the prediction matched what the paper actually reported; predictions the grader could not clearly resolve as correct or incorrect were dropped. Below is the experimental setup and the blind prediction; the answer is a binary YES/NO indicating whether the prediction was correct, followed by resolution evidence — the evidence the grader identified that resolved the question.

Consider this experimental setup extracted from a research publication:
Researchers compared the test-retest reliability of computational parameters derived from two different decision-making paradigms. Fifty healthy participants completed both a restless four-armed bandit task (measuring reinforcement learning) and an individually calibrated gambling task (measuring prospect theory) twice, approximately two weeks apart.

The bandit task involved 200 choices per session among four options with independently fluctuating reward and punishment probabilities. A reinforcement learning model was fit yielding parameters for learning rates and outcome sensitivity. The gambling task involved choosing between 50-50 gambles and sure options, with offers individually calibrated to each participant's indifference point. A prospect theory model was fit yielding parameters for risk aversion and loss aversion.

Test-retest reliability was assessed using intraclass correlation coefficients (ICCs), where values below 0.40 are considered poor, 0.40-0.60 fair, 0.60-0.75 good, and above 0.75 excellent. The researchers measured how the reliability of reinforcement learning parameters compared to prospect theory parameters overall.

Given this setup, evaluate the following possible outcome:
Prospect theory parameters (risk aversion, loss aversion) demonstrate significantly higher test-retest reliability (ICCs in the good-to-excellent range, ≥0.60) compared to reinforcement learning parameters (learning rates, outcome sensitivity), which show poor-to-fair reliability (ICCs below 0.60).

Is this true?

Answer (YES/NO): NO